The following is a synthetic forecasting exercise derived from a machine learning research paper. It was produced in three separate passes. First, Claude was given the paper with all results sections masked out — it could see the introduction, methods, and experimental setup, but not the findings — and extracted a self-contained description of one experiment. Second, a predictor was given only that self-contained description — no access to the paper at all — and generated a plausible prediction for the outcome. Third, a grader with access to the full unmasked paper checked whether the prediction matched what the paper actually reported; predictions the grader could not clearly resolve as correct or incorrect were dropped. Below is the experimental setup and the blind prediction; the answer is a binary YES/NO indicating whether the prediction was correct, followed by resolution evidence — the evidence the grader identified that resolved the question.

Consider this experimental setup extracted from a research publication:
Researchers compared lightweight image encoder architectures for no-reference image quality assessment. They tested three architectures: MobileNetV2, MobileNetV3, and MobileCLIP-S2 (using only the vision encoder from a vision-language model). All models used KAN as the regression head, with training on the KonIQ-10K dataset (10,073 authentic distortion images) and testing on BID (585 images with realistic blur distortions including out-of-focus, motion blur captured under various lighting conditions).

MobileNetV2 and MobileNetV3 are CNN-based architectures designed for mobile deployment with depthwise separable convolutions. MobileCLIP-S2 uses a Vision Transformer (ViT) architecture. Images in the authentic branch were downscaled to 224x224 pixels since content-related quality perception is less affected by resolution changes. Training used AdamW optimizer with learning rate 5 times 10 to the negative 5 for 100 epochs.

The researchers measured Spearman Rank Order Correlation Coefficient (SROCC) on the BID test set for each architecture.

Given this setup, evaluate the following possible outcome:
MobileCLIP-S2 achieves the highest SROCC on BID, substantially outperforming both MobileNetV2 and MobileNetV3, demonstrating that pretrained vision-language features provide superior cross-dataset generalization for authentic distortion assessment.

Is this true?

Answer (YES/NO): NO